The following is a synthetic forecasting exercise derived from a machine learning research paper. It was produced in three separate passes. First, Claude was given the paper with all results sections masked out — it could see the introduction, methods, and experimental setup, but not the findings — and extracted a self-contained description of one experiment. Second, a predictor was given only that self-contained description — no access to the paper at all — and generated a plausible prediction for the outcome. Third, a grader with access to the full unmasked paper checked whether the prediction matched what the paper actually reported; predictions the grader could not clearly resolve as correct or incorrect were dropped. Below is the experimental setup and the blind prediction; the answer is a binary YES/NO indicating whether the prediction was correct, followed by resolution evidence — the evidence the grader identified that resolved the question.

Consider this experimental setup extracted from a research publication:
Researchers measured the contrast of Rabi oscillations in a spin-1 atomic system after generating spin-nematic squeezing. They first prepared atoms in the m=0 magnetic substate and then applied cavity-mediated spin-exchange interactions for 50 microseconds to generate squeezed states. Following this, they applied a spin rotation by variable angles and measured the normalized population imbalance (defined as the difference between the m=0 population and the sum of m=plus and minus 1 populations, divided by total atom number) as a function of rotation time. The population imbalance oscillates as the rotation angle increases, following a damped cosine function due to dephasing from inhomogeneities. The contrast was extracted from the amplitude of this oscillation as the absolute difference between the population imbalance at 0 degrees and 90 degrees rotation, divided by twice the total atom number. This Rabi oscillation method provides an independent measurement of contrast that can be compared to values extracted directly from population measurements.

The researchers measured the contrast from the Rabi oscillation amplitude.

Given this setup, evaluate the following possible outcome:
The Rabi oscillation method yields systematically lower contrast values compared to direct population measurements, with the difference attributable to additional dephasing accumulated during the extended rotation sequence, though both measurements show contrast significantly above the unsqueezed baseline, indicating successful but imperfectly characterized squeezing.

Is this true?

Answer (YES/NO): NO